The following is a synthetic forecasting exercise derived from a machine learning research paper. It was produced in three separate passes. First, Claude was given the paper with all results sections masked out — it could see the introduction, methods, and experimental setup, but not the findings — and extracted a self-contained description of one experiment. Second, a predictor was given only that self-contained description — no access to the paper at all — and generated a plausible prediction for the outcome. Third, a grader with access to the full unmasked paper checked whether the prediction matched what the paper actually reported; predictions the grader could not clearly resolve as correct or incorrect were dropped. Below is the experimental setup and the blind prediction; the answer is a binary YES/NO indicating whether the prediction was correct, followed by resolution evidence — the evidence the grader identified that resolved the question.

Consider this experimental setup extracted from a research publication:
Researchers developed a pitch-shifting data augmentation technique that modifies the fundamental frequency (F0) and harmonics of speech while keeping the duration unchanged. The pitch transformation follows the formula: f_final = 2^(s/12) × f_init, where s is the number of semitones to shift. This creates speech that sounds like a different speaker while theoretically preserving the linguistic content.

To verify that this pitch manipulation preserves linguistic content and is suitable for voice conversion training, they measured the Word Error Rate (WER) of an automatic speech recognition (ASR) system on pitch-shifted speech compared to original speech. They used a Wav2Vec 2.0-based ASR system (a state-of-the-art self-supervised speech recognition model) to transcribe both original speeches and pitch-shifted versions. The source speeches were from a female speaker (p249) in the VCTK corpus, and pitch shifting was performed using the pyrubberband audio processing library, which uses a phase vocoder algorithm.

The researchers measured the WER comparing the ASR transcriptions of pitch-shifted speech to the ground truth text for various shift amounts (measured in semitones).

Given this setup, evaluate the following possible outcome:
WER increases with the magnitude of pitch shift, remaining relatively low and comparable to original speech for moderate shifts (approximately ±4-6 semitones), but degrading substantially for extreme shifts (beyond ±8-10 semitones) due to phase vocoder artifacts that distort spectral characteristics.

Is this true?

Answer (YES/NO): NO